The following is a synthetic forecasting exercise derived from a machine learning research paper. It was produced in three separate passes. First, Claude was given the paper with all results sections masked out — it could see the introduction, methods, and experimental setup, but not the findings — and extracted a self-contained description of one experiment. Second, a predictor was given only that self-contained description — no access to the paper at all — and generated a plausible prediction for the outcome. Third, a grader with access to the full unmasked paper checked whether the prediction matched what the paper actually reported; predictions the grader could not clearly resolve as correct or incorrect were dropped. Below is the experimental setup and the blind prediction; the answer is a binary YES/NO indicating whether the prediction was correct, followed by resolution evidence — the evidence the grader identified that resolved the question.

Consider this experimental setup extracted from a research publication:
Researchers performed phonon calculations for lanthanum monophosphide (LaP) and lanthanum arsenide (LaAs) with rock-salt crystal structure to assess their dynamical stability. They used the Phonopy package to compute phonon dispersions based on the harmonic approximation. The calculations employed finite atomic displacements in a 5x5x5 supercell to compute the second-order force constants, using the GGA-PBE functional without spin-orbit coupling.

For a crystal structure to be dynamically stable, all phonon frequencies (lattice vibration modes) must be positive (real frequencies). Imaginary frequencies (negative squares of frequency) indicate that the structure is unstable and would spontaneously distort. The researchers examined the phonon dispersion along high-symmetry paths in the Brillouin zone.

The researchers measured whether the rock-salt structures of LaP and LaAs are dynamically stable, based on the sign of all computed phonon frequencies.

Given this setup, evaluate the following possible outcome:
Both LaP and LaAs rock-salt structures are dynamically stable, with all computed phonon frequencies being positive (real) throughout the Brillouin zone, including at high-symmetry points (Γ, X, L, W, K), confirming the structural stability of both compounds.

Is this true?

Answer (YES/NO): YES